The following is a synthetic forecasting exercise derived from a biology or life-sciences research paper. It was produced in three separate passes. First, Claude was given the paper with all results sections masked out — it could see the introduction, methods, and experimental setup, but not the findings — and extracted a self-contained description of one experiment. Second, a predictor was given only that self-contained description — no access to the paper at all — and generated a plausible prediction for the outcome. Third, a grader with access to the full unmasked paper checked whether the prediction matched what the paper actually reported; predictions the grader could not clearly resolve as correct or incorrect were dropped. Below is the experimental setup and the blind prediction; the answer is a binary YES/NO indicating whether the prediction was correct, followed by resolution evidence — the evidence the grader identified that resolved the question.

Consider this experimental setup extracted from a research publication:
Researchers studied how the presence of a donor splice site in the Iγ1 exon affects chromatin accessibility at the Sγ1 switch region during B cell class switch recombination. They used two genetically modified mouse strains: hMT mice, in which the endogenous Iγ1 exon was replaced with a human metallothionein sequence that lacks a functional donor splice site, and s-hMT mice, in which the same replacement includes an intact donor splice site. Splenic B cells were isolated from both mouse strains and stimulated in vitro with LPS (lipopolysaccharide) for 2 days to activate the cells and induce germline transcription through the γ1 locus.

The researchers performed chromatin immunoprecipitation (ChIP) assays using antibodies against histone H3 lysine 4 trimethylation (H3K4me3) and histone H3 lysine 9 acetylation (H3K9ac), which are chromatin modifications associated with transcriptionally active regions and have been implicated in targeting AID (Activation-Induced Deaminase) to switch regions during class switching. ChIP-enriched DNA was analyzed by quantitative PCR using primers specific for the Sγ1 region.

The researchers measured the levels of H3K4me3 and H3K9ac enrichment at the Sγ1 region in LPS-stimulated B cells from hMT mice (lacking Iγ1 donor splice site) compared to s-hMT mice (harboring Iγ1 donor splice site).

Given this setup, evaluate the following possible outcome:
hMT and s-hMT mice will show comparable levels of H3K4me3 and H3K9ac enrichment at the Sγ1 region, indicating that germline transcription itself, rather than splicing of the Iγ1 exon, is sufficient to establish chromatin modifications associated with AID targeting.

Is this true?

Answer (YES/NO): NO